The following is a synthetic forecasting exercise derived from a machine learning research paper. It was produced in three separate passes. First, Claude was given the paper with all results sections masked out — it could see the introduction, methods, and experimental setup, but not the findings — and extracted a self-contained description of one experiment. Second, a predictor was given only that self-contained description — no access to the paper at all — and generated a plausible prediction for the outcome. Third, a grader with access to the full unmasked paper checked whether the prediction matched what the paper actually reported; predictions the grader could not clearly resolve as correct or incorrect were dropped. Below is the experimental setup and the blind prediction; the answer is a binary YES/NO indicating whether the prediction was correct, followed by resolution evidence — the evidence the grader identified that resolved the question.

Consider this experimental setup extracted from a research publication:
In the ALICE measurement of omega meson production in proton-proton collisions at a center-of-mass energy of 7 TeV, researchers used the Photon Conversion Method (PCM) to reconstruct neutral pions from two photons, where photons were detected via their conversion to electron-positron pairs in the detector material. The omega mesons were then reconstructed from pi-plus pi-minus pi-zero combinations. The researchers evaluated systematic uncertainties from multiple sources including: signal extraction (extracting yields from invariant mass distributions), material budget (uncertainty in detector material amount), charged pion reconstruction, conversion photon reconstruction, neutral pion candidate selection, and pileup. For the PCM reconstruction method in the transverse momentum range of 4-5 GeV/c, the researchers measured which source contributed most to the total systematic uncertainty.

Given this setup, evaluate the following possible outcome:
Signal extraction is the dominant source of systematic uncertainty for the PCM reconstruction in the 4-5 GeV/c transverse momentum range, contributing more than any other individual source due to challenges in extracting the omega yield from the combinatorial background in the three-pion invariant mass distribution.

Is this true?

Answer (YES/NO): YES